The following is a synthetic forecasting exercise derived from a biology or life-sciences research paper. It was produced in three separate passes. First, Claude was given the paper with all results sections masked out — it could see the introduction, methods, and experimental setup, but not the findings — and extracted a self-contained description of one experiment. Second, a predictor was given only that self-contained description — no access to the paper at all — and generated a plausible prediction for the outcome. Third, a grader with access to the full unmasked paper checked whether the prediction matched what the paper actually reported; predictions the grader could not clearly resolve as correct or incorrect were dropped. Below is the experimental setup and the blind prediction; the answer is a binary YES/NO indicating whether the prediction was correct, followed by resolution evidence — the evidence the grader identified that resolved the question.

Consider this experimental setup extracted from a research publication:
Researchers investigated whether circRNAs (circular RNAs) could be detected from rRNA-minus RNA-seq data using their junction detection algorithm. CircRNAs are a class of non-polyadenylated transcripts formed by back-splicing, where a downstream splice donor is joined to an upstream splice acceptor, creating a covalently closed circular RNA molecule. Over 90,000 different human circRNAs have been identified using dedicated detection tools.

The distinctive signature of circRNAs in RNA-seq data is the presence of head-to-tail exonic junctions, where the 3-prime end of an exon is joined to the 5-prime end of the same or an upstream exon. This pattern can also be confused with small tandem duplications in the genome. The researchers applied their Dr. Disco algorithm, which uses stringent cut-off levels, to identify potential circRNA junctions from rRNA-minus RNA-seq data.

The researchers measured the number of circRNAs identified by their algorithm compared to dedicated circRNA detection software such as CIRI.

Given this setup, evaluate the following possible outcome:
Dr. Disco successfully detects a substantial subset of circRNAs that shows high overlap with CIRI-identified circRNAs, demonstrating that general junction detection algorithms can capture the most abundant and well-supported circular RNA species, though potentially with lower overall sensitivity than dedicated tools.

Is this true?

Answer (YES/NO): NO